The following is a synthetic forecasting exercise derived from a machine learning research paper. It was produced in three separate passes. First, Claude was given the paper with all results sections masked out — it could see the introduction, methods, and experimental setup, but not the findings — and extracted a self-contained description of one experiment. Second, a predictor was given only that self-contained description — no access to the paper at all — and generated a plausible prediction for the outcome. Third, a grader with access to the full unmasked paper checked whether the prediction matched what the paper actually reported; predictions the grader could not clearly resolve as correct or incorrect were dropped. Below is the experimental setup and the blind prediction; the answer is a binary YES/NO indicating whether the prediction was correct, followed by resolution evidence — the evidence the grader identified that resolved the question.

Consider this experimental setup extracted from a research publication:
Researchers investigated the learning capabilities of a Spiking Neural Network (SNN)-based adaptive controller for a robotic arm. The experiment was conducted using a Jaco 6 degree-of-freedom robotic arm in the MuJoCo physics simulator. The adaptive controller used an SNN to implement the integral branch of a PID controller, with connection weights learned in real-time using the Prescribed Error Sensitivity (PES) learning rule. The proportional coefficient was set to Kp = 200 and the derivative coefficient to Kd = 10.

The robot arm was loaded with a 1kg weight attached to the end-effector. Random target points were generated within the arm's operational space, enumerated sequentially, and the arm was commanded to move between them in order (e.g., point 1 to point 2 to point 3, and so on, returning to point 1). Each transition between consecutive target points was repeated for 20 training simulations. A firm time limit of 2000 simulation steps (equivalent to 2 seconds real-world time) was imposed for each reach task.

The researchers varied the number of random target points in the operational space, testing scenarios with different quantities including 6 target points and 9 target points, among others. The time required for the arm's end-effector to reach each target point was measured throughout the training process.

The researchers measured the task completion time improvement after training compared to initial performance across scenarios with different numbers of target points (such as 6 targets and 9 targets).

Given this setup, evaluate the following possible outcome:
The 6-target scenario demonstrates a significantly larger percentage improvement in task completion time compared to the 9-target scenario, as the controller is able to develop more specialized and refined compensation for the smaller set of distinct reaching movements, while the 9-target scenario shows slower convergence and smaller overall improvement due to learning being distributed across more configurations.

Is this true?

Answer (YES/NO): NO